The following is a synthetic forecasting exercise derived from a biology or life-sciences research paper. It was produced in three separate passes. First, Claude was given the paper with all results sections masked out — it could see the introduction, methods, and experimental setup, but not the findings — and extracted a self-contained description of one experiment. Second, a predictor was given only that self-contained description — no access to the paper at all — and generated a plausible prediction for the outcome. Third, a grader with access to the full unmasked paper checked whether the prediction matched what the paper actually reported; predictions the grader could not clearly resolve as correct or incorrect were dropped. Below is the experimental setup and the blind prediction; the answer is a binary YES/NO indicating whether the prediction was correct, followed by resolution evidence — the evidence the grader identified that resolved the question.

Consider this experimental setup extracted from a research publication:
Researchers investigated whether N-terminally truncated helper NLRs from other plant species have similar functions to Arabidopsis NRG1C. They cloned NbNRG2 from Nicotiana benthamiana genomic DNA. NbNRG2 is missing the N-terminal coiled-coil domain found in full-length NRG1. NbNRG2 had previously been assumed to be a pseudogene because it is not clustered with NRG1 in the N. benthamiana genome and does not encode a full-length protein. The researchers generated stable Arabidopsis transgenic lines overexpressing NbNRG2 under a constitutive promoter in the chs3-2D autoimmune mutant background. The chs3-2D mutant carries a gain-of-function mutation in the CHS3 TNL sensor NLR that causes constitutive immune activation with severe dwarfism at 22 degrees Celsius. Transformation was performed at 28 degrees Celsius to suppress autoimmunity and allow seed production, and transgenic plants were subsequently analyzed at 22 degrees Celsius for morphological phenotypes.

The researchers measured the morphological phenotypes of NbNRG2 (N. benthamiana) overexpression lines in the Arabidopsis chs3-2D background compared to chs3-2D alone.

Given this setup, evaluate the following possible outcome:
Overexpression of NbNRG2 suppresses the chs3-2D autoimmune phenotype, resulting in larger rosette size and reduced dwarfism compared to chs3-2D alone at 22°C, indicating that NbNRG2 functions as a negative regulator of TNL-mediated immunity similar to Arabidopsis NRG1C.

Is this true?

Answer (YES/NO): NO